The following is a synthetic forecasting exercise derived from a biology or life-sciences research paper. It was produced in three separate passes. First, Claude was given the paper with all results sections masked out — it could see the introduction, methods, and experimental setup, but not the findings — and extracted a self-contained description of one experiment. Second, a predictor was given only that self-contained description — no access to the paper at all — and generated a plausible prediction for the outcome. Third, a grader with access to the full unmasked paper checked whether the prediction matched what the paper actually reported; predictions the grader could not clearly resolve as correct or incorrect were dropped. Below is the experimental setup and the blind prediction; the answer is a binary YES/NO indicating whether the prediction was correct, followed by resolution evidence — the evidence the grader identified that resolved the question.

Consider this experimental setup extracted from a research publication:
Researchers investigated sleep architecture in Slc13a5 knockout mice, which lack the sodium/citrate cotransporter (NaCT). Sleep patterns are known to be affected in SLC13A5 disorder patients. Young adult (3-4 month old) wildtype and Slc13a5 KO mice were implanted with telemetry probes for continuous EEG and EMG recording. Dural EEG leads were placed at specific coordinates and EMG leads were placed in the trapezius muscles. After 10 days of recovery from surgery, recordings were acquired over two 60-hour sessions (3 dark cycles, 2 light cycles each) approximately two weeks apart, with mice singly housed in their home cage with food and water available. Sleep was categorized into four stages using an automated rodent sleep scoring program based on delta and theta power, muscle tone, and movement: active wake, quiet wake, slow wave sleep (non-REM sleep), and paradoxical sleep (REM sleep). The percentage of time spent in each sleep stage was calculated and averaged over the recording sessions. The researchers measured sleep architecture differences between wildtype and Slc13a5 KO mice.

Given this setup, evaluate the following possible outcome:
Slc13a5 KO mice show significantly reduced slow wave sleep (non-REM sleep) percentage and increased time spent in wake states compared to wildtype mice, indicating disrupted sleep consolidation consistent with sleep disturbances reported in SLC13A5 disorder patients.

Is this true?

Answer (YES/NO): NO